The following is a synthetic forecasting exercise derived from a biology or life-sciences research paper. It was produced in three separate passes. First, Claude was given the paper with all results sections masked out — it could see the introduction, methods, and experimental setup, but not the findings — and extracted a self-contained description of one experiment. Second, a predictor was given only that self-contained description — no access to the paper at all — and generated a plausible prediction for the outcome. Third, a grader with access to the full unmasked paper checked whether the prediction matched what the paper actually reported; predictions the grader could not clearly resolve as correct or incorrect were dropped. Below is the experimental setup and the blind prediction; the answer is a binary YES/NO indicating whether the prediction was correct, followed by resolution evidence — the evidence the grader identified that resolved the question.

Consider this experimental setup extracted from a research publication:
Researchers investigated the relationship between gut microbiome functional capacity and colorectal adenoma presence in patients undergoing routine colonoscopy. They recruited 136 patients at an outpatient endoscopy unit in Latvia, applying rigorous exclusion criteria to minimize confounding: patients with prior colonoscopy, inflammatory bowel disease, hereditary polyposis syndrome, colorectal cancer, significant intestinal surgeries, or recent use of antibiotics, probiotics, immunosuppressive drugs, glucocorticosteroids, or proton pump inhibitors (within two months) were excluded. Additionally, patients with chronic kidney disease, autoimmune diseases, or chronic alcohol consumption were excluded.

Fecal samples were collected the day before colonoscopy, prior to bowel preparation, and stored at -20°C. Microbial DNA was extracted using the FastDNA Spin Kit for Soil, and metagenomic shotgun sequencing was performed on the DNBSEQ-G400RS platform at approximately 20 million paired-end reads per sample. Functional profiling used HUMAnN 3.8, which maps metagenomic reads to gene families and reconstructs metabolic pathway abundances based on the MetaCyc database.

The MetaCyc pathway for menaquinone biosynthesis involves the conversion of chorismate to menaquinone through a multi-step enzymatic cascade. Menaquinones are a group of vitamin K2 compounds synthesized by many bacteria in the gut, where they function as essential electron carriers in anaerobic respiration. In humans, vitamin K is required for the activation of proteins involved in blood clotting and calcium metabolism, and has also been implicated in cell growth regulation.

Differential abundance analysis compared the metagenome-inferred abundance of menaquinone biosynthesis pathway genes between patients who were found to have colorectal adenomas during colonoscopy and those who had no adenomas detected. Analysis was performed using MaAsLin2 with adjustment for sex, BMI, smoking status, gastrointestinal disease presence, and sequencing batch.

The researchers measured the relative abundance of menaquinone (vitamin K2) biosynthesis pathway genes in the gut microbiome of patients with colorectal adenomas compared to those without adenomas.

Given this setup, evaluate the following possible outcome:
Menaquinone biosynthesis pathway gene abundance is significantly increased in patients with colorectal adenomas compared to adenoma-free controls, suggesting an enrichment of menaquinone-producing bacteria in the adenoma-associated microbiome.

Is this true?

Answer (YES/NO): NO